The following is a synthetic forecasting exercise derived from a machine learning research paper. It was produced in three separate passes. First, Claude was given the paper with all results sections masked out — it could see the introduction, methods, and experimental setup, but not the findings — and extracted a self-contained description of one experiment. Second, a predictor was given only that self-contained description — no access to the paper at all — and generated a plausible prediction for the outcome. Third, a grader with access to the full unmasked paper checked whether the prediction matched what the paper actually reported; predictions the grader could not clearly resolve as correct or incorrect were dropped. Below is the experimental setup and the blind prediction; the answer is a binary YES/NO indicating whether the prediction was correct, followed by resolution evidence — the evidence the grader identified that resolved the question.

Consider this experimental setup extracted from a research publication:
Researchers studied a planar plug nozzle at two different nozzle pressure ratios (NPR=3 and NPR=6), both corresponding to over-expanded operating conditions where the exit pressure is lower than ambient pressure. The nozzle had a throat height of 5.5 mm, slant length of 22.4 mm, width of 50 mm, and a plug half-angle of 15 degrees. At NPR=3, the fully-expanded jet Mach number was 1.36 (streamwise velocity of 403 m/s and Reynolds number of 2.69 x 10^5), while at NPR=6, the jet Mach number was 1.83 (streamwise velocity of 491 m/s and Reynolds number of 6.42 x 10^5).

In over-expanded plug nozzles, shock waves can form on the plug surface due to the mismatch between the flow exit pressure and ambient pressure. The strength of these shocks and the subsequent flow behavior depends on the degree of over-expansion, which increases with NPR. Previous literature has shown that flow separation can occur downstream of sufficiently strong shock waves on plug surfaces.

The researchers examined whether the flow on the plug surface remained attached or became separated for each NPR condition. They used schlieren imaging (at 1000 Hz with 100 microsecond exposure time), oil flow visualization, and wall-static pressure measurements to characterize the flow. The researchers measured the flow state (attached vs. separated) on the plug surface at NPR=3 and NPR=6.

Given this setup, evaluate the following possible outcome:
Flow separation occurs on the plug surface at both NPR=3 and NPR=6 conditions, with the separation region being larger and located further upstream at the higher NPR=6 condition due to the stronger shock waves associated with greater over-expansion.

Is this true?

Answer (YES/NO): NO